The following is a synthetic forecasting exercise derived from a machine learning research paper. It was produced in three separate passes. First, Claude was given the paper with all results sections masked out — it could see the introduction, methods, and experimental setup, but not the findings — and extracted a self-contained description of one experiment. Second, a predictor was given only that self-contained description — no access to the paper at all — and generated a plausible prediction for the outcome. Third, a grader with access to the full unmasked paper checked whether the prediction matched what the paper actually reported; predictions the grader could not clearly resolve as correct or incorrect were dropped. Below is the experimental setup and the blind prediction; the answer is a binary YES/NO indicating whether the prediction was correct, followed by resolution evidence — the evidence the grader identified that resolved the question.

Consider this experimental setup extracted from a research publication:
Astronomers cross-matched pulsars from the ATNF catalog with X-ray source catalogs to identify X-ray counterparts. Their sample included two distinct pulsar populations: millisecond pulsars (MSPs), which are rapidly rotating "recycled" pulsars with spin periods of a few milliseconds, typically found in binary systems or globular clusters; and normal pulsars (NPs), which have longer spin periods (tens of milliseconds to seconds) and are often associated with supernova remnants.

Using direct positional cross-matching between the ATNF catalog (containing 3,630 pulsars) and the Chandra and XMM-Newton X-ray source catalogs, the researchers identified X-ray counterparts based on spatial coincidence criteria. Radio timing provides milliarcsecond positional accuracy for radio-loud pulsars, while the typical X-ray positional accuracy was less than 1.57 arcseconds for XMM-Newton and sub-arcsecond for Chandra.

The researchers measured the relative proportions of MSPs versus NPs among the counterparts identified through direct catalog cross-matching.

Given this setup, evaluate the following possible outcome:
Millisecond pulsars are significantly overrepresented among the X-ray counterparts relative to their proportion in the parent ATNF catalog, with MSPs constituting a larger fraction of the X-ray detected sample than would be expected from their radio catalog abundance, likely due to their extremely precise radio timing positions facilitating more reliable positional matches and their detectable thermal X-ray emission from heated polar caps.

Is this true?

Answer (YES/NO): YES